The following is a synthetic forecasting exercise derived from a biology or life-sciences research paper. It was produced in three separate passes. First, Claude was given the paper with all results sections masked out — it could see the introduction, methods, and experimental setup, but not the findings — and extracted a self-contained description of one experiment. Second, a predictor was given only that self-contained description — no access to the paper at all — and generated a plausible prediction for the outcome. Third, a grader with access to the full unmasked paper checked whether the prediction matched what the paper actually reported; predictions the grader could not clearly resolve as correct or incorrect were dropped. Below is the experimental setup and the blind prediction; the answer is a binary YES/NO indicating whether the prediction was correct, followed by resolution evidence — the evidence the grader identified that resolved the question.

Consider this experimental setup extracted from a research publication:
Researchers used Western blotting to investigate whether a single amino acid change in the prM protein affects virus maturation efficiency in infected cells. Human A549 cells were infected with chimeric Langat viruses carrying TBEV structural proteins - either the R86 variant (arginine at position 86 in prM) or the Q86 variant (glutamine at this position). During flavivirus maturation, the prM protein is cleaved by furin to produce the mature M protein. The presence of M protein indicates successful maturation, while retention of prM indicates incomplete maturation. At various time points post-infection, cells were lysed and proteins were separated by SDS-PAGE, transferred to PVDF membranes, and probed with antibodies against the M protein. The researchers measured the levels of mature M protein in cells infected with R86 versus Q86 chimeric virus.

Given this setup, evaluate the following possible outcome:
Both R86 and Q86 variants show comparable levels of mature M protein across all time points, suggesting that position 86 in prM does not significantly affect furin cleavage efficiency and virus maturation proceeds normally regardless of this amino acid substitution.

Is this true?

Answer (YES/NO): NO